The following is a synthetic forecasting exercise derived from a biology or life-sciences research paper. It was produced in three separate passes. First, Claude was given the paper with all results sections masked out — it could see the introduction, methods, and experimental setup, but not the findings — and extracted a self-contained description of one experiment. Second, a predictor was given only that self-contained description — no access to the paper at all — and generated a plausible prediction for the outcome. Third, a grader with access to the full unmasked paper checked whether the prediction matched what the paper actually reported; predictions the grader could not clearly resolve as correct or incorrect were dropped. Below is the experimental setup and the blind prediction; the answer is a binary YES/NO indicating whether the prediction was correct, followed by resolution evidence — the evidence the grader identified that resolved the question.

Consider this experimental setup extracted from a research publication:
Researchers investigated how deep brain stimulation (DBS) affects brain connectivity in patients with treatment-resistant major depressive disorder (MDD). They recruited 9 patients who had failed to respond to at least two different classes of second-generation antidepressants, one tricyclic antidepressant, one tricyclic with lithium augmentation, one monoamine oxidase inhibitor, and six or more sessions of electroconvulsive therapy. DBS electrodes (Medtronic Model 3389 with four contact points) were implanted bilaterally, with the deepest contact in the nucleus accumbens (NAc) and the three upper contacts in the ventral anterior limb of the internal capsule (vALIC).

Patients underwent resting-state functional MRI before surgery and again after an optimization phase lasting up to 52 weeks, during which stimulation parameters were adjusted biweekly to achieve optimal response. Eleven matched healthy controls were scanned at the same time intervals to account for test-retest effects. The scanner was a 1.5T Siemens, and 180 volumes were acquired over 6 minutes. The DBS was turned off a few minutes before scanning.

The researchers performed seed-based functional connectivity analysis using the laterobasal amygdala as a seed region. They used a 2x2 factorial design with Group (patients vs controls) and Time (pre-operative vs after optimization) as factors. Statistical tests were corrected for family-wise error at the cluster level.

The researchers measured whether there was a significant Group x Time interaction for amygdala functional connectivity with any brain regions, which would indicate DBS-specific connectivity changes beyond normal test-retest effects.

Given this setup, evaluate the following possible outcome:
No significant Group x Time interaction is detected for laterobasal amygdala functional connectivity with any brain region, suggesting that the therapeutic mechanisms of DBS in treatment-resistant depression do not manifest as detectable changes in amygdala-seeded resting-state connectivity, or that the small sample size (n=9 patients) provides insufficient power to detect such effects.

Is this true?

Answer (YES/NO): NO